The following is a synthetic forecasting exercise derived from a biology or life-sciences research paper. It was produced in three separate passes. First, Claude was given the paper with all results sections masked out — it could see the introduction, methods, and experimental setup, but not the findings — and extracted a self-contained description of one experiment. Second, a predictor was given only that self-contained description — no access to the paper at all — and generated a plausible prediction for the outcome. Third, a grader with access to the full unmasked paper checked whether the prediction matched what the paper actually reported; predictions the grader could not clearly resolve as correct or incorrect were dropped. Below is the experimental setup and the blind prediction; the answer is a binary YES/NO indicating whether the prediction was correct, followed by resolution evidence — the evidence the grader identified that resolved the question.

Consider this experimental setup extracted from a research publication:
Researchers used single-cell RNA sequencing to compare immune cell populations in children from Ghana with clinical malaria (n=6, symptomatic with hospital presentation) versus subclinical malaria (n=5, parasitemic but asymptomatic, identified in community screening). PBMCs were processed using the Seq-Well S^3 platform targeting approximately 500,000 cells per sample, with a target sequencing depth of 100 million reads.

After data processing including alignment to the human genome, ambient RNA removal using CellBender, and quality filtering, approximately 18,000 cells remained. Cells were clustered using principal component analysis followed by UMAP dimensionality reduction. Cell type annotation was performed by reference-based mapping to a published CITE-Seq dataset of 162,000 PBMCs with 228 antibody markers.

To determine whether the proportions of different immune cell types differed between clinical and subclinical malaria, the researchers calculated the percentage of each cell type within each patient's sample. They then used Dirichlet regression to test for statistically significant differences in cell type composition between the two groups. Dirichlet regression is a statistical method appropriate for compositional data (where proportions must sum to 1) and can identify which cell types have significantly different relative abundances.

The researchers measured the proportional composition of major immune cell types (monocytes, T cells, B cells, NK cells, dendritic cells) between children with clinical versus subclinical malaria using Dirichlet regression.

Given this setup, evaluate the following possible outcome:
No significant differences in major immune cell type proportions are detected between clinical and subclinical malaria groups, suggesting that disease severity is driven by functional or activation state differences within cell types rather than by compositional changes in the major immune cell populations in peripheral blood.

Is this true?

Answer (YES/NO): NO